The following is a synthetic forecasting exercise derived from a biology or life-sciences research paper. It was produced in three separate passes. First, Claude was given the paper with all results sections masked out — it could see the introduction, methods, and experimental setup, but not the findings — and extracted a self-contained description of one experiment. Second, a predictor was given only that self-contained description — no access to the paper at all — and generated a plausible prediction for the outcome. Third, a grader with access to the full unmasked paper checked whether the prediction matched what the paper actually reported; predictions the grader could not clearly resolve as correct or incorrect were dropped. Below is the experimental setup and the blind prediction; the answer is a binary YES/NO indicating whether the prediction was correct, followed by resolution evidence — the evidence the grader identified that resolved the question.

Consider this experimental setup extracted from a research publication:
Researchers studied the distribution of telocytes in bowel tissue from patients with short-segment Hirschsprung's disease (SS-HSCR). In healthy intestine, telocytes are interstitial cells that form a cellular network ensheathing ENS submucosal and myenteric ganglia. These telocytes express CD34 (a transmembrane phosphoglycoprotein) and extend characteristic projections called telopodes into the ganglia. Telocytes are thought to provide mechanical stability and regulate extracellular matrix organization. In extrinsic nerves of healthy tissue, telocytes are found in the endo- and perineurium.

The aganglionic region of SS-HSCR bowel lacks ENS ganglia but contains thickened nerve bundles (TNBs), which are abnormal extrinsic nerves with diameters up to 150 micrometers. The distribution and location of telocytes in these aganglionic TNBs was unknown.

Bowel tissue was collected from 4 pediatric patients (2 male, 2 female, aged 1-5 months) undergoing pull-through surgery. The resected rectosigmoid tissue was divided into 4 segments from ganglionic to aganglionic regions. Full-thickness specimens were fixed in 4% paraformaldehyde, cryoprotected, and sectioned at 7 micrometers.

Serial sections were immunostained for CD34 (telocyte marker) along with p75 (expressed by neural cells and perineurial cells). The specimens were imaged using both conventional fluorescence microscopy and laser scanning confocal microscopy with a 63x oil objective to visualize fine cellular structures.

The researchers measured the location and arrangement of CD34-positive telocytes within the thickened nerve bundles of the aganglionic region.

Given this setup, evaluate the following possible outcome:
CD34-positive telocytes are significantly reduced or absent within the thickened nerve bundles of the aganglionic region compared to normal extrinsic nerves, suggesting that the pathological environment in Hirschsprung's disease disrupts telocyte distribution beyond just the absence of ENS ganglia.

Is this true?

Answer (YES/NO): NO